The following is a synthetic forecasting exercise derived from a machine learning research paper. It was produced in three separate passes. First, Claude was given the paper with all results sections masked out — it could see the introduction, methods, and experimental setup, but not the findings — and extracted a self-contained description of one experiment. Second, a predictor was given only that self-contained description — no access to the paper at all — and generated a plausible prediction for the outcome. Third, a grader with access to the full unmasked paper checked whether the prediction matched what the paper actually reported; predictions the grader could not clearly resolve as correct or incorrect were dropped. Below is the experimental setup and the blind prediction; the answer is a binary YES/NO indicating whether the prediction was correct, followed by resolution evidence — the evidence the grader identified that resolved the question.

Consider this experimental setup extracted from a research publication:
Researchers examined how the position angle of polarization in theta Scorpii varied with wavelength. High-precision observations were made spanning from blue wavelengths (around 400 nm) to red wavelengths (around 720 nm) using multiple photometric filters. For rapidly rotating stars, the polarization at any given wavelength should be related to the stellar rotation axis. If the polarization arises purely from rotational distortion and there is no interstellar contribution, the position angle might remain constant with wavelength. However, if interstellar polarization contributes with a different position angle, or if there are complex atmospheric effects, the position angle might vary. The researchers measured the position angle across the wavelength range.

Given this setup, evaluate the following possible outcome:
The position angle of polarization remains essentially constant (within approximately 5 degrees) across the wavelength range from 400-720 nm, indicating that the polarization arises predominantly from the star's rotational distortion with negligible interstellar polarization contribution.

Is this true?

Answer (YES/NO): NO